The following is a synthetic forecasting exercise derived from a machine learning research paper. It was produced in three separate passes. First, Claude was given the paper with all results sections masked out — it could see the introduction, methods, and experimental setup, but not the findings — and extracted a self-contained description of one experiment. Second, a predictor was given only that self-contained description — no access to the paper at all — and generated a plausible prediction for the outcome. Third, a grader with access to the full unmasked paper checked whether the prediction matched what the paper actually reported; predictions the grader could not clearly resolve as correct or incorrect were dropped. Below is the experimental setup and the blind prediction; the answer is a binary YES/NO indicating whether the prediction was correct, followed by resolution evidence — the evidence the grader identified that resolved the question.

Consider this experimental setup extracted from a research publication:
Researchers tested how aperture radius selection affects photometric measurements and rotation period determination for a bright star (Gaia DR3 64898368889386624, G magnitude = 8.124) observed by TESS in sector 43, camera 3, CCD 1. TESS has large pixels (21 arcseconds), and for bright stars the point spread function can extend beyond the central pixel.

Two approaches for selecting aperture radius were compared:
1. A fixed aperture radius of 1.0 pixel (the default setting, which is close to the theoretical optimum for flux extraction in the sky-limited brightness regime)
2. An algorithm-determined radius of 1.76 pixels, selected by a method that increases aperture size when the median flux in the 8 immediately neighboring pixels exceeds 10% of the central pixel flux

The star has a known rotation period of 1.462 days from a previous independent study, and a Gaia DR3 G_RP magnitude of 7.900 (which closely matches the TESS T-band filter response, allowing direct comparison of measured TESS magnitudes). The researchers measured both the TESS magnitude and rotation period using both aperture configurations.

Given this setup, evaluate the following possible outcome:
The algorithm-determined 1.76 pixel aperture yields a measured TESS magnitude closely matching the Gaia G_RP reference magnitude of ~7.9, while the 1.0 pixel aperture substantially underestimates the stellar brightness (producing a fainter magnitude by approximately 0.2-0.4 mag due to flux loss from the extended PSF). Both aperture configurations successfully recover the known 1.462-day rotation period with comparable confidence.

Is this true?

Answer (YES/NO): NO